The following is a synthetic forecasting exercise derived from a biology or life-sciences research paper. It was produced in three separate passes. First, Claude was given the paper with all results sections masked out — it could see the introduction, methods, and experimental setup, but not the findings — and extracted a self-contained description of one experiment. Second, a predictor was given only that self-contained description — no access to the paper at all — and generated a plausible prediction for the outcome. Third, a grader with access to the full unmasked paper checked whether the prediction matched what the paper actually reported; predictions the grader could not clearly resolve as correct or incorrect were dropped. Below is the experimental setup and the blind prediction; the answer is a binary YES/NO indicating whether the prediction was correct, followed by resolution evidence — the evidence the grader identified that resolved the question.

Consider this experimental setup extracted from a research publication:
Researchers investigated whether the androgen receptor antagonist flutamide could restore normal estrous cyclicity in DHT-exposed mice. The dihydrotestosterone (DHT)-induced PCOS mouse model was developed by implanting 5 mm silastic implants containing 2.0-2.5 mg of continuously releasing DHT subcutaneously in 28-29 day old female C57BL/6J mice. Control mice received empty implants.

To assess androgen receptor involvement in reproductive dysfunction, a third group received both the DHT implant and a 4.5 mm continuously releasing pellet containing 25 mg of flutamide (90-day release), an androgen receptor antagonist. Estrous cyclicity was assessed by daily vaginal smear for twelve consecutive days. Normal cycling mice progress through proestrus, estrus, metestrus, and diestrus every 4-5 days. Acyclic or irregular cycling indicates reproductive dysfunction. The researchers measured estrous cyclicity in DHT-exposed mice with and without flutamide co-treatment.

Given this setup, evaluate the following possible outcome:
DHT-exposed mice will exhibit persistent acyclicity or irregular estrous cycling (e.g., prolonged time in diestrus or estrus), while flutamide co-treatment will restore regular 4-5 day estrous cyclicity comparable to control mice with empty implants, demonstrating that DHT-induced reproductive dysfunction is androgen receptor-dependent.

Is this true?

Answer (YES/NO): YES